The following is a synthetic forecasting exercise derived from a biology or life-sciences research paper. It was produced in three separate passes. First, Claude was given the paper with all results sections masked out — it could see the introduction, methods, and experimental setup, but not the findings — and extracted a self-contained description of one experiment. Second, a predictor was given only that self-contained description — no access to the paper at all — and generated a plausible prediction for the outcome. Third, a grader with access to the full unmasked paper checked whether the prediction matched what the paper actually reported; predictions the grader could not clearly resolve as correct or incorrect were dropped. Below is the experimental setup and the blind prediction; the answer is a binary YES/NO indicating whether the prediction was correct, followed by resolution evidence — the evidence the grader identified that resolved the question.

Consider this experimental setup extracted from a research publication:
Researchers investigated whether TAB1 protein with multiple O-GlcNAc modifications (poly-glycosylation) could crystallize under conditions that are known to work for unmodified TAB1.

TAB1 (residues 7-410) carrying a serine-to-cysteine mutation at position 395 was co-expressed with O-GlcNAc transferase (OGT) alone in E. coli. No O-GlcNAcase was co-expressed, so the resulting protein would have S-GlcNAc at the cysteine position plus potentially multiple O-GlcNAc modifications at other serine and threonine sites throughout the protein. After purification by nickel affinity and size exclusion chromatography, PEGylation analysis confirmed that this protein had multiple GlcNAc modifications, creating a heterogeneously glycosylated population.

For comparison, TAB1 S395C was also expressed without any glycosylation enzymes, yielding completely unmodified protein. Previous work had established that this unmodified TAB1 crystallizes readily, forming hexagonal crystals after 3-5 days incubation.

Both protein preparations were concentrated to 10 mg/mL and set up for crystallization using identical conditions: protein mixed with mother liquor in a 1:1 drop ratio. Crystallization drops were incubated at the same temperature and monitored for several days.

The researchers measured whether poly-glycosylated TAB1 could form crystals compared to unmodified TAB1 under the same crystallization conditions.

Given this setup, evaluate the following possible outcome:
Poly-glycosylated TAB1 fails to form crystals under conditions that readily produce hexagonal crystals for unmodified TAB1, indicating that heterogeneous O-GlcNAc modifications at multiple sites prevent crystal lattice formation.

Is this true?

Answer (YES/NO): YES